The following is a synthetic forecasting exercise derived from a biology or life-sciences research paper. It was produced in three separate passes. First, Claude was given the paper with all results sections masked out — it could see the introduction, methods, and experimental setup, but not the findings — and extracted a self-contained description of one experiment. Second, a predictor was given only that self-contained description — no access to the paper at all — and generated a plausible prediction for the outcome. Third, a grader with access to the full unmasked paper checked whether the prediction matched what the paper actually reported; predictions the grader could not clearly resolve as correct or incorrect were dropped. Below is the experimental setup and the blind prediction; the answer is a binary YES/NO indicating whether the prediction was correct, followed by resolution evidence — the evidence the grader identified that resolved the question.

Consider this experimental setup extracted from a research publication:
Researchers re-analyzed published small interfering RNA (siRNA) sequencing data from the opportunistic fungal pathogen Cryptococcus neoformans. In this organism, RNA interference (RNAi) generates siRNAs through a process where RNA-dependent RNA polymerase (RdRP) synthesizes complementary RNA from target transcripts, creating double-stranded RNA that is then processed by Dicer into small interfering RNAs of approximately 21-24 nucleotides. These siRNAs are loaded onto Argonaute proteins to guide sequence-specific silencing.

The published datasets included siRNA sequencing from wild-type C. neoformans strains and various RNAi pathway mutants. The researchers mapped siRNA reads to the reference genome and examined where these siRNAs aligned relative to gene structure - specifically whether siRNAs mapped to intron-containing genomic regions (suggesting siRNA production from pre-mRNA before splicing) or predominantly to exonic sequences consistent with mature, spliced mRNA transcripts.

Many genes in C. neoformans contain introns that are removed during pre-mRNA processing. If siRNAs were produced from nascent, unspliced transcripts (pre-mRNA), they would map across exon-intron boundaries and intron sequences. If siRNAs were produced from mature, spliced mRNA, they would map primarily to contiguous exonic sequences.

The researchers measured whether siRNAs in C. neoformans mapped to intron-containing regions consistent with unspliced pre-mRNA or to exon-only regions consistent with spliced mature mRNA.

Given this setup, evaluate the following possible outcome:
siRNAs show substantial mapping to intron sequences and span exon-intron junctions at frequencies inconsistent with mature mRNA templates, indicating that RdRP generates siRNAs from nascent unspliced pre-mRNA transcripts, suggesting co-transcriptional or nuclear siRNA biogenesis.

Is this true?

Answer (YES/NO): NO